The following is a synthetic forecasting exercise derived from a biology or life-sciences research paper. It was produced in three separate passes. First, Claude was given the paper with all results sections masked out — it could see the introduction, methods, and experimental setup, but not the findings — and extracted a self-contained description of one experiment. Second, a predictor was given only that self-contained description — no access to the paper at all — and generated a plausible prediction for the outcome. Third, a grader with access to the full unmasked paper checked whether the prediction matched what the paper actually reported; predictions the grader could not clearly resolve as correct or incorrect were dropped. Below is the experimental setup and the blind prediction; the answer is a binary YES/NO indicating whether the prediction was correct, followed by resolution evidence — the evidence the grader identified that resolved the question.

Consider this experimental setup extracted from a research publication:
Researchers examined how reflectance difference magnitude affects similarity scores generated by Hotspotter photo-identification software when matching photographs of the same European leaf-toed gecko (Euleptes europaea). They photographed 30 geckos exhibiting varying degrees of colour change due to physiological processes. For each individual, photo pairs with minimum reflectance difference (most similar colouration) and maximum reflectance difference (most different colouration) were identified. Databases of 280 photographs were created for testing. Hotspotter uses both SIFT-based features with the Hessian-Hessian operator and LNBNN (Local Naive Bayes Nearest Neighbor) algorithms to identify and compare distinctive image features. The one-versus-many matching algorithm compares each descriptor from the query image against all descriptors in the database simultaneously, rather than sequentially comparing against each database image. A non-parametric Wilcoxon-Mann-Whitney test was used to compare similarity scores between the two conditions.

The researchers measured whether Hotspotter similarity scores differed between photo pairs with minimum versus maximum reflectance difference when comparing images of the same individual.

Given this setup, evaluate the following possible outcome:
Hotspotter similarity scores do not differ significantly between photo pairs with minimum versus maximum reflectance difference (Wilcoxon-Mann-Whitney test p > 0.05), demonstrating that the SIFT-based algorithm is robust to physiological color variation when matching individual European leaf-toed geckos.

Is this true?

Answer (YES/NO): YES